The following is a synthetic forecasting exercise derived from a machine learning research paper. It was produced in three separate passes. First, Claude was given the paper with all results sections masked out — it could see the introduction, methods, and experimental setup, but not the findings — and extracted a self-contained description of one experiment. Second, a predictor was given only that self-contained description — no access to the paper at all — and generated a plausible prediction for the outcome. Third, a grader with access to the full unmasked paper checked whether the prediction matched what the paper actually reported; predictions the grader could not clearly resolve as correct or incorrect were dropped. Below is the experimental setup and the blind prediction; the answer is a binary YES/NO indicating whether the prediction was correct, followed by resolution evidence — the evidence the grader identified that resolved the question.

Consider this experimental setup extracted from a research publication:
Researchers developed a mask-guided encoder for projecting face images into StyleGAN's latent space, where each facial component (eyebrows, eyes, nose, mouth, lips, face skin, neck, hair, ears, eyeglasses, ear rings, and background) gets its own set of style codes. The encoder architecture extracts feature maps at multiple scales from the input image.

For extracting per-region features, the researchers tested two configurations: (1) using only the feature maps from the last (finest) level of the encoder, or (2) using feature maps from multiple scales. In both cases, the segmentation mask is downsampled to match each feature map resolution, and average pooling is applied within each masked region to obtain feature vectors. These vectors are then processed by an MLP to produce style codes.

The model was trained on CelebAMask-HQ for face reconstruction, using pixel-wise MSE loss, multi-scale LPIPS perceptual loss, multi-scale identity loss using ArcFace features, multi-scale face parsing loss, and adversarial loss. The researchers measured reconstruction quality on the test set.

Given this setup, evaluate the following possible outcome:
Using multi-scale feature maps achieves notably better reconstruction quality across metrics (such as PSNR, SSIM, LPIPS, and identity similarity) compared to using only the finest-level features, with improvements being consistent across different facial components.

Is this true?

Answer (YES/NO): NO